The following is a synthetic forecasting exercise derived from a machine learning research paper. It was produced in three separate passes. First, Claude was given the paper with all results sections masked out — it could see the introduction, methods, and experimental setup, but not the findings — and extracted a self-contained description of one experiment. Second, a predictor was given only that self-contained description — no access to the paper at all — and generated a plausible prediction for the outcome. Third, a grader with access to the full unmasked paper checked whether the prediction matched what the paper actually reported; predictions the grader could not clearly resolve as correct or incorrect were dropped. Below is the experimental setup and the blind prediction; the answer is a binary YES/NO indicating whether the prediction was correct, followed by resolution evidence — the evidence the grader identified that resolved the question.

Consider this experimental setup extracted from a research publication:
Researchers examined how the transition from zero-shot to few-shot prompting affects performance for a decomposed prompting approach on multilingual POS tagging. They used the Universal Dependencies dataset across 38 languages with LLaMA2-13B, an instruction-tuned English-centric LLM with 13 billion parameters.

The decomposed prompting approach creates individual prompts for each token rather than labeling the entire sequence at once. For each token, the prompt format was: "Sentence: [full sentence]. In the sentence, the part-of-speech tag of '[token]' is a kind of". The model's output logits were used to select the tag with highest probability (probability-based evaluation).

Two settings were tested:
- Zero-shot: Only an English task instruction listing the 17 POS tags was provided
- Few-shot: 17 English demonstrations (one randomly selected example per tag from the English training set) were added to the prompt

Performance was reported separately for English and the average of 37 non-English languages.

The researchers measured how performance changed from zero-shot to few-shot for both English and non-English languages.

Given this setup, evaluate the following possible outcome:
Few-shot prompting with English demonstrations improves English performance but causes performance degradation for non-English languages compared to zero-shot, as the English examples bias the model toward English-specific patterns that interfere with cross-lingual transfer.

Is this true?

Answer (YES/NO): NO